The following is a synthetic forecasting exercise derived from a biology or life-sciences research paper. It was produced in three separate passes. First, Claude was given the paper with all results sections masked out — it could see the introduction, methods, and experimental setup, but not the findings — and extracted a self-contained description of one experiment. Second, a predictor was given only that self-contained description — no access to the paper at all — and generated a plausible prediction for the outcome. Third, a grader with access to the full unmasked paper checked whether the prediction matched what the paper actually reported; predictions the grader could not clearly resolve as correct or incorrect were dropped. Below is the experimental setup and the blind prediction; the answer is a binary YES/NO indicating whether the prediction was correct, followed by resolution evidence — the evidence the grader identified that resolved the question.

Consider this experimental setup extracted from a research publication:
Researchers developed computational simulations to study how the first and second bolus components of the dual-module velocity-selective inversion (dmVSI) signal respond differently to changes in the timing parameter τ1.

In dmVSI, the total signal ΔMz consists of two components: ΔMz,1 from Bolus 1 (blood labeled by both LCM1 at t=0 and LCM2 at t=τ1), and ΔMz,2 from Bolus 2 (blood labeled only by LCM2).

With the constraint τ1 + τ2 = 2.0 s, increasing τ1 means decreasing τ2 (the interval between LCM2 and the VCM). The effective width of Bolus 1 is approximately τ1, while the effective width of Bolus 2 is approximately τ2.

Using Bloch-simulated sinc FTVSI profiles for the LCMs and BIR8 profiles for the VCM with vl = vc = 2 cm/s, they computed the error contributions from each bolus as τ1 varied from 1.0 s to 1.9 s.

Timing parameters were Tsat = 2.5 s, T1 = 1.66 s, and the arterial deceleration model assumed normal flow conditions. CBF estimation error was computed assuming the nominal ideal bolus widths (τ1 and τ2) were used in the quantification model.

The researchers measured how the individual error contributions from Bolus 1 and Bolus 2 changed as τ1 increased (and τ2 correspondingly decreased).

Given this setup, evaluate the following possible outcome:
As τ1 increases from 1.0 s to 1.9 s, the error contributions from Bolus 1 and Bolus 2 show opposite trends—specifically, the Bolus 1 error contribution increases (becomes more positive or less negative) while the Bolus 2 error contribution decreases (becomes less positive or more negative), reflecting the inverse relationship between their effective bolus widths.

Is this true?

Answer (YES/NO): NO